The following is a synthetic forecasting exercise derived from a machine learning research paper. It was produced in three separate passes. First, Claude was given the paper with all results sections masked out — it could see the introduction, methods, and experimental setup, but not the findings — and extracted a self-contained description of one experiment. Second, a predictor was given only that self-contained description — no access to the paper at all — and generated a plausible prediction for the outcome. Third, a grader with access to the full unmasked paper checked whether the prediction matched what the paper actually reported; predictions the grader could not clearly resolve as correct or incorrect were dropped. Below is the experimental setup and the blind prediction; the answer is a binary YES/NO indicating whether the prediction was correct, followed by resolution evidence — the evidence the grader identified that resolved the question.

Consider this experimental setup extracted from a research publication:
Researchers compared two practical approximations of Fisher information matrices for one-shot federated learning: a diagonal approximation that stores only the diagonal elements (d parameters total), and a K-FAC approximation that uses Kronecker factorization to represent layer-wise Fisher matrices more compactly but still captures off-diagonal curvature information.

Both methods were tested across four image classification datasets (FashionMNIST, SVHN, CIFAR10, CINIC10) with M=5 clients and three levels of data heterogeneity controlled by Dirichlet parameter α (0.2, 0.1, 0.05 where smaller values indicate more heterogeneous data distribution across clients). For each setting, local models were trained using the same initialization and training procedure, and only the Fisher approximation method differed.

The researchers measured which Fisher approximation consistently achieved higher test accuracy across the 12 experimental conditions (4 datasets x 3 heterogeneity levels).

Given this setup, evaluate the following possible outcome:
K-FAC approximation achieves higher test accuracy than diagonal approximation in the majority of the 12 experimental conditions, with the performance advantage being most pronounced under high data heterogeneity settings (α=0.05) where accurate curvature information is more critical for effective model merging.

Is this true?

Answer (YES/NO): NO